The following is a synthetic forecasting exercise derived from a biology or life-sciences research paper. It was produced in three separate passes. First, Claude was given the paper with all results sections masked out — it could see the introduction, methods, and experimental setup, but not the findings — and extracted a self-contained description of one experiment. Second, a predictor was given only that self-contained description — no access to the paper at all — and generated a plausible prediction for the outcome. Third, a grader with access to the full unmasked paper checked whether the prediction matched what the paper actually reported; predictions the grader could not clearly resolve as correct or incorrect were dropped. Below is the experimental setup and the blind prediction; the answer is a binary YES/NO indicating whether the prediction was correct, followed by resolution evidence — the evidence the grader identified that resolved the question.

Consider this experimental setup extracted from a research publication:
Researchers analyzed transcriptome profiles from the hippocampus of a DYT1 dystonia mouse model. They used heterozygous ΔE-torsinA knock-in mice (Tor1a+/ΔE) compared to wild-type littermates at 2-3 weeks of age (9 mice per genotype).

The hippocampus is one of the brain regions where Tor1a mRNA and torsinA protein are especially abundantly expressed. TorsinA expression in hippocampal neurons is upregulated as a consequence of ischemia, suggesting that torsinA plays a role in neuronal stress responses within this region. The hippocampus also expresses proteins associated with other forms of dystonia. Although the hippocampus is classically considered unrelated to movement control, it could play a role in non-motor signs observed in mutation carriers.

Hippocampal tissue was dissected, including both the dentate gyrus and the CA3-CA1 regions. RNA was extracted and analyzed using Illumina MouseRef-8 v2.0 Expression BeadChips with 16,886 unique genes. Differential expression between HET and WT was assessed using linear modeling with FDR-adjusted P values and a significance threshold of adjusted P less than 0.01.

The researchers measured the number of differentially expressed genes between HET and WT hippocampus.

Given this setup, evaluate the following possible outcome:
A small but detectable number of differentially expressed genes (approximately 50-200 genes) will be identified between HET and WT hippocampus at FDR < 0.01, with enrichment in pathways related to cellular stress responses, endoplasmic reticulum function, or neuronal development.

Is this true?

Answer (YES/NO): NO